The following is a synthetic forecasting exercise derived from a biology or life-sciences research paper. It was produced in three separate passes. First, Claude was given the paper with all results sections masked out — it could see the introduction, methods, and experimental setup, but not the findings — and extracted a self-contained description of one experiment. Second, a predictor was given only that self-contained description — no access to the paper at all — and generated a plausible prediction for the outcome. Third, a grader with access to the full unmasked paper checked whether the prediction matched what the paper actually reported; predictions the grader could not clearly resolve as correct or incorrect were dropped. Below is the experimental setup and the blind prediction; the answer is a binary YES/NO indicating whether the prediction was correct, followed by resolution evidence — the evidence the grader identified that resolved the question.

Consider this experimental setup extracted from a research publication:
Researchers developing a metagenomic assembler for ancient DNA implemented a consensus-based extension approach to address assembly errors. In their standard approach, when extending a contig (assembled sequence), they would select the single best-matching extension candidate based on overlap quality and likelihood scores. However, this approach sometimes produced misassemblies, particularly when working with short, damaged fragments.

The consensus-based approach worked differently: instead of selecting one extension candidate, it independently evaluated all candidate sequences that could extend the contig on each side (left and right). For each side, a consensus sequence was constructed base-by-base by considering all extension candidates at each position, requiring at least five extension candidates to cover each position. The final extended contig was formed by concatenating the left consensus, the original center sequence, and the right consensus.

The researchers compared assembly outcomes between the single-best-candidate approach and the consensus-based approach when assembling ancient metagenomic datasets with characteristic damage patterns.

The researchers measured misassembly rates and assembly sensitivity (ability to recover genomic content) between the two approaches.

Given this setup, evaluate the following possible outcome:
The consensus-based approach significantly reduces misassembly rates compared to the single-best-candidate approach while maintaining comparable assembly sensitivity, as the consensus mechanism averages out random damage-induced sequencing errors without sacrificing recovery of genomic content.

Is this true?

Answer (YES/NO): NO